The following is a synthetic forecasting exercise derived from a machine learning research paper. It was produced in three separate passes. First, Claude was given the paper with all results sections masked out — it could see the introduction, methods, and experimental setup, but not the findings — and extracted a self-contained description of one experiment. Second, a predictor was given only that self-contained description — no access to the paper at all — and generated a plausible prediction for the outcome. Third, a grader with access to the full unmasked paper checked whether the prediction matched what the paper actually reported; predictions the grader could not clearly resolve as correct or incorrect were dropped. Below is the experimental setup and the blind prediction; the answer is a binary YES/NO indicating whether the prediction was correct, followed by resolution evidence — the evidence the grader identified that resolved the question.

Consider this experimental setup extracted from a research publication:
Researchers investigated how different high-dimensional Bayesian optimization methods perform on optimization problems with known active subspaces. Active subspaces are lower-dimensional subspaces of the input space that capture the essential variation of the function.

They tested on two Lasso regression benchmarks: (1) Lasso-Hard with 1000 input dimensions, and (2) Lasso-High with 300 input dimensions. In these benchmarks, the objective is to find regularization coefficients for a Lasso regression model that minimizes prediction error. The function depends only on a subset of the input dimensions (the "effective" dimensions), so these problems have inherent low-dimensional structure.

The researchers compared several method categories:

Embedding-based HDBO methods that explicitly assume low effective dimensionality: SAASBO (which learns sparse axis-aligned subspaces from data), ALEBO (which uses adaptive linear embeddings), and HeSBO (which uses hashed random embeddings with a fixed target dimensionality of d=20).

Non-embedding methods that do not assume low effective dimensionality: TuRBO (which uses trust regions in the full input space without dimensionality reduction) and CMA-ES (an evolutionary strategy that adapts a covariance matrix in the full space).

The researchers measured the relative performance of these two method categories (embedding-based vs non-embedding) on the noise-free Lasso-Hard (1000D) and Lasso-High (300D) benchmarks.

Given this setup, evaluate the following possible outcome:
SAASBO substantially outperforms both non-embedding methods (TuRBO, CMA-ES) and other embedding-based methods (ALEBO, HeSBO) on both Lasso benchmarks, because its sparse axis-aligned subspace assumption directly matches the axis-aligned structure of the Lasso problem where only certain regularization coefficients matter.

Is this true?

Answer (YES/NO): NO